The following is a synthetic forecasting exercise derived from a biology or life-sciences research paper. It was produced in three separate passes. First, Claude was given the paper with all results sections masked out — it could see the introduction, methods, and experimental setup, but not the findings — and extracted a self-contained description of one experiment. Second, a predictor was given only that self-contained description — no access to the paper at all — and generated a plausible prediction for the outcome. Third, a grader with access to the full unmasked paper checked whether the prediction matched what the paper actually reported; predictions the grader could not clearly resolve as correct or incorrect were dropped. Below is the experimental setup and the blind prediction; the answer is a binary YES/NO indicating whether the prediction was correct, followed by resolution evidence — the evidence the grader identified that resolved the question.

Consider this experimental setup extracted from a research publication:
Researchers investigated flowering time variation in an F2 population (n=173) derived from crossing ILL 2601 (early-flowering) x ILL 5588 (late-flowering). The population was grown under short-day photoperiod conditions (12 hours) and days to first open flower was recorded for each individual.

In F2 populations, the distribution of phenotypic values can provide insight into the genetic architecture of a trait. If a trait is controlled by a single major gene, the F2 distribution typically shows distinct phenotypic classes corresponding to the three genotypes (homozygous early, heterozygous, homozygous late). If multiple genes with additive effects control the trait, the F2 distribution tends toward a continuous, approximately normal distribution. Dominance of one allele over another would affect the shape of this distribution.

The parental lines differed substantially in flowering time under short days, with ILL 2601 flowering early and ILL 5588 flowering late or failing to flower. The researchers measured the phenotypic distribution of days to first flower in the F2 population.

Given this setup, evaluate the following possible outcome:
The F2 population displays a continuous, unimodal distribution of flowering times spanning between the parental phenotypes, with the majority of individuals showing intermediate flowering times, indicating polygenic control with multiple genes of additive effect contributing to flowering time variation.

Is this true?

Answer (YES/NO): NO